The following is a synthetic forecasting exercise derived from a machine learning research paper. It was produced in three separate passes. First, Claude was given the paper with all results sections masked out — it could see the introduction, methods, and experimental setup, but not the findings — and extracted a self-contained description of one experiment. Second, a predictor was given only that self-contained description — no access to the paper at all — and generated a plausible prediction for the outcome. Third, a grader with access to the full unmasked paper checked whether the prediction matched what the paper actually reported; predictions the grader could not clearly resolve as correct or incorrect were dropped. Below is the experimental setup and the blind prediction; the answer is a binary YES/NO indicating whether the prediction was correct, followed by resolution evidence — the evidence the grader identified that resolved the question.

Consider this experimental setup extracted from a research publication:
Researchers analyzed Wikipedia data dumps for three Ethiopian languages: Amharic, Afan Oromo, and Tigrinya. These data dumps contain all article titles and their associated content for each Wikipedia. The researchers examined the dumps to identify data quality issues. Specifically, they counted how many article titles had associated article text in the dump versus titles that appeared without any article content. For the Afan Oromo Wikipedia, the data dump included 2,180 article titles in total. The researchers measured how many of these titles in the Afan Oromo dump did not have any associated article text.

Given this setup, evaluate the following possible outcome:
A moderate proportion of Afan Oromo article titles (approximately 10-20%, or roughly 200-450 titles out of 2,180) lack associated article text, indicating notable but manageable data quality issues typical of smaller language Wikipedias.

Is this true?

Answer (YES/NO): NO